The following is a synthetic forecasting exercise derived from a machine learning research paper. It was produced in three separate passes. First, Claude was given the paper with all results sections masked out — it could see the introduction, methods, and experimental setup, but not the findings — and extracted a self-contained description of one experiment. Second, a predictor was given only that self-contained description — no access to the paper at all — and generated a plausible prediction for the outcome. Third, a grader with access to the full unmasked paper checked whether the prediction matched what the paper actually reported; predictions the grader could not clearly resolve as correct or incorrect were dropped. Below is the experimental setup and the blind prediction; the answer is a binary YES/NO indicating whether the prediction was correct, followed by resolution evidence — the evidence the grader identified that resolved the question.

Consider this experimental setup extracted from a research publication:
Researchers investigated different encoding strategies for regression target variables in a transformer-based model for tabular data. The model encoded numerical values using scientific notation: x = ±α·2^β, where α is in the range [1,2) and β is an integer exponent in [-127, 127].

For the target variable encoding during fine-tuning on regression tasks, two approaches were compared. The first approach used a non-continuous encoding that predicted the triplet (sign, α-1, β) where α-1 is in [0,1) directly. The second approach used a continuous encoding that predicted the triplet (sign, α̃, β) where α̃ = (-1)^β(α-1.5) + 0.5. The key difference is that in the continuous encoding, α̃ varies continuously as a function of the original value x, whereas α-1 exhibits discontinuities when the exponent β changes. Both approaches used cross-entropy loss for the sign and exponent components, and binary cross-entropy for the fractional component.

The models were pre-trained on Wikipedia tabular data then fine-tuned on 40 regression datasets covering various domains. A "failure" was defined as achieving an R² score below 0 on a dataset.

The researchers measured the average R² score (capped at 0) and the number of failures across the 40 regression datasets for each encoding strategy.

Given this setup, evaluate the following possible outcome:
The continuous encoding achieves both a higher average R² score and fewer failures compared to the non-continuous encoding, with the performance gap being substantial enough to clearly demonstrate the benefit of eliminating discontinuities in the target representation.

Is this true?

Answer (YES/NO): YES